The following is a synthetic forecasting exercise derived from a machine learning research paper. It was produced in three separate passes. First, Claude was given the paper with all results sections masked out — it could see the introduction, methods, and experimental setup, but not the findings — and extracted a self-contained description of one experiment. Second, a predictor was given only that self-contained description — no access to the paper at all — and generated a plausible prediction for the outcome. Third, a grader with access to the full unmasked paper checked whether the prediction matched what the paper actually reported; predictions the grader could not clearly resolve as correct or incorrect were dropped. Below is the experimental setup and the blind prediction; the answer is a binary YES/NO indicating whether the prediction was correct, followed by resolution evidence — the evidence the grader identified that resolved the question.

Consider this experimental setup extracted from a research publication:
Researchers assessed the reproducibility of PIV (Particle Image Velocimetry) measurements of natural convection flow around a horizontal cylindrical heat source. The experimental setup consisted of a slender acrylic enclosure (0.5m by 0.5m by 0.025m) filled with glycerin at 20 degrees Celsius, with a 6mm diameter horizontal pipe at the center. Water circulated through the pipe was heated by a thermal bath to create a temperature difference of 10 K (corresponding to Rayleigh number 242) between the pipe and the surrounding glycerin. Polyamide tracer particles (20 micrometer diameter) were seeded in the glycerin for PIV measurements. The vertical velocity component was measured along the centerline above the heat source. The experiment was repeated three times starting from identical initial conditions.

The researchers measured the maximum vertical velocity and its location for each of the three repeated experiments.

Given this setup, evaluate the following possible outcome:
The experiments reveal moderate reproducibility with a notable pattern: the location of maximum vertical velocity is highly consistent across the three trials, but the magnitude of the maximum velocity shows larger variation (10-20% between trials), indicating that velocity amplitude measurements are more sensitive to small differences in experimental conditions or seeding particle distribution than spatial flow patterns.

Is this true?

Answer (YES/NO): NO